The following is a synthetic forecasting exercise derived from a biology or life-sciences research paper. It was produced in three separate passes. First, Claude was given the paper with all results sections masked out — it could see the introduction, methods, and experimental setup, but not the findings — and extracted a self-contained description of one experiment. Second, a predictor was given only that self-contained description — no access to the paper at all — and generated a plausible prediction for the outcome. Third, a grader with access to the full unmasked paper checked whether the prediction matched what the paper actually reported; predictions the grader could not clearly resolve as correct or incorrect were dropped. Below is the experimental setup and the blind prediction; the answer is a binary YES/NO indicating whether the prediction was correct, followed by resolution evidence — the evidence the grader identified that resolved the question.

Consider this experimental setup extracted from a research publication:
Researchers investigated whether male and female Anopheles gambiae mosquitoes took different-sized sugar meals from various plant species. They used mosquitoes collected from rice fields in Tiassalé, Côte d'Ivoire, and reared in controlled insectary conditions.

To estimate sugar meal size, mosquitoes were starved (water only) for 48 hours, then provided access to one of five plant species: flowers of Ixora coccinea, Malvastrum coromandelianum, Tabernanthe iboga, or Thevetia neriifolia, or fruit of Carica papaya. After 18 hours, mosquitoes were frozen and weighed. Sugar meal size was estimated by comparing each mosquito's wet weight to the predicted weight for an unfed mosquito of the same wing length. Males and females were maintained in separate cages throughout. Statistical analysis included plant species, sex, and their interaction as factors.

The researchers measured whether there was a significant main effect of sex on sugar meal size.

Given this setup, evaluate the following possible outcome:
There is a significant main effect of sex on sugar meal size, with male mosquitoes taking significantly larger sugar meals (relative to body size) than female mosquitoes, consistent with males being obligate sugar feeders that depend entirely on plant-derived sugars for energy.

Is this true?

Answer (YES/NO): NO